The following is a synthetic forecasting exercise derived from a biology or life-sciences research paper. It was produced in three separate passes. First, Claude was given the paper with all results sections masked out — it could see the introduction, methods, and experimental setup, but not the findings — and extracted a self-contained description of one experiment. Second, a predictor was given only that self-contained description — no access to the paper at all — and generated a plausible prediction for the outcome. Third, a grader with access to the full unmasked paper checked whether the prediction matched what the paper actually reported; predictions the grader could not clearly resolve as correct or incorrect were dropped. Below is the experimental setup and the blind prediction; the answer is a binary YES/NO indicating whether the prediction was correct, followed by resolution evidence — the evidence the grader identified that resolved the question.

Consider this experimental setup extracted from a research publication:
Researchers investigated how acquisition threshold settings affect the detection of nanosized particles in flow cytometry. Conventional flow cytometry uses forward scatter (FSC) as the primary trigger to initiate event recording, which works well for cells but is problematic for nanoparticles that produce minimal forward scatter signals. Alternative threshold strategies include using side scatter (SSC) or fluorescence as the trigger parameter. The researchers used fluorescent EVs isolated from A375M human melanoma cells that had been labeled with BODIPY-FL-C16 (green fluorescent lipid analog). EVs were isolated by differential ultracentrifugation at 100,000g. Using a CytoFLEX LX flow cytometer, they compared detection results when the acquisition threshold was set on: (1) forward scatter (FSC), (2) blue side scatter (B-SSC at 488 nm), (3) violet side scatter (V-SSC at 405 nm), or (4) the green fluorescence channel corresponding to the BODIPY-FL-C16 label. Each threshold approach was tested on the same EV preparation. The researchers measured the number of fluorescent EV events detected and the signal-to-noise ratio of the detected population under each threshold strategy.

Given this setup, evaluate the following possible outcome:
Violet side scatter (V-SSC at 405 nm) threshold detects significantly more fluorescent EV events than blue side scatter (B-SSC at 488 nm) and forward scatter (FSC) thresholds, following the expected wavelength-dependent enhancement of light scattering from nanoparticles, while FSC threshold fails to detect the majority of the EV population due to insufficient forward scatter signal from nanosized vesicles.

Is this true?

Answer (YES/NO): NO